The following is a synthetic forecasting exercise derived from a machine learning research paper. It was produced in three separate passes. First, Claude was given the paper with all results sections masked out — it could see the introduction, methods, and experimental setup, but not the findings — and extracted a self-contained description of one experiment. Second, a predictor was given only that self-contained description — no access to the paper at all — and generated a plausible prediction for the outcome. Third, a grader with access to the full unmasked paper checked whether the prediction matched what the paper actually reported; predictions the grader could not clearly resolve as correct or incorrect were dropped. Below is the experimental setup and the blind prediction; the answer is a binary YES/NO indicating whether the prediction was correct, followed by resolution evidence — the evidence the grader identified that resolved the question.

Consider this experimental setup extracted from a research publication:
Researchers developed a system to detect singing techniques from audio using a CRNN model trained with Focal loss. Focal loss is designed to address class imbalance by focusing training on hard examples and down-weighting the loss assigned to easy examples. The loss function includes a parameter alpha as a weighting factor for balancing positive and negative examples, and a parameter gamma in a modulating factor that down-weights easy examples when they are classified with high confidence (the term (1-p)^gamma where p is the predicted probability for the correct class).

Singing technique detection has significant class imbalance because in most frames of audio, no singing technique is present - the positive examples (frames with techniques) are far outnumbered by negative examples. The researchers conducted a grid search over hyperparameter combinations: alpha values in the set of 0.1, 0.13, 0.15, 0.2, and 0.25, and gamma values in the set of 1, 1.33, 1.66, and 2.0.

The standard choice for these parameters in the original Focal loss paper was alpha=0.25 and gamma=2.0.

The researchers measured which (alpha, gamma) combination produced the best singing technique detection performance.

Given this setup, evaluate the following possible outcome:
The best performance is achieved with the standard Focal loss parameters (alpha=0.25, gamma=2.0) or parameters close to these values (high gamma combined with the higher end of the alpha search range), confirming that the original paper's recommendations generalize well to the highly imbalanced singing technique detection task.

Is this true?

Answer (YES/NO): NO